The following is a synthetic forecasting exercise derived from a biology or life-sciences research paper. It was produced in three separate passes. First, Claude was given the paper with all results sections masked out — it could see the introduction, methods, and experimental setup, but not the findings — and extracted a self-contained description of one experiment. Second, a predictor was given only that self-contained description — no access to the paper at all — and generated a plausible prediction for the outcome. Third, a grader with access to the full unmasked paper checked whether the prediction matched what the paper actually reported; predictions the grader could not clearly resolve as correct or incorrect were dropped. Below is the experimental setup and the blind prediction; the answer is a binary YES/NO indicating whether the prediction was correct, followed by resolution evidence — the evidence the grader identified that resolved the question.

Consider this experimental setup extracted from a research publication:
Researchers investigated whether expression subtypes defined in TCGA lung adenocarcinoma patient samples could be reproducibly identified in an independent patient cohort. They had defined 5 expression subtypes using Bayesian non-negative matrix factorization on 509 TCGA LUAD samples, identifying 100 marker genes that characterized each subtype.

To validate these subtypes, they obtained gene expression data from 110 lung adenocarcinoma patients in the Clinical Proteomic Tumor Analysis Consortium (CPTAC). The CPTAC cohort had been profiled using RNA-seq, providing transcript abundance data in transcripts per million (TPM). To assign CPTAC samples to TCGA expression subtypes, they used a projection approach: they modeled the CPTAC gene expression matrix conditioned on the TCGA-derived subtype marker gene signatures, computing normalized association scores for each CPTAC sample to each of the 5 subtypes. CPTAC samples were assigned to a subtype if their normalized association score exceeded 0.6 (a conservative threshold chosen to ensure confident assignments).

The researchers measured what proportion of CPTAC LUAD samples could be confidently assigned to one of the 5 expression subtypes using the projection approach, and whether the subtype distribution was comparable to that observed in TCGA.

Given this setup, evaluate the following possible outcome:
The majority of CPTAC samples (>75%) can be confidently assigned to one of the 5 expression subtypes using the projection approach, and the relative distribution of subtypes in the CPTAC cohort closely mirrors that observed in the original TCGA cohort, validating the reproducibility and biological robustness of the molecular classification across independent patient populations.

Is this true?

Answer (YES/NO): NO